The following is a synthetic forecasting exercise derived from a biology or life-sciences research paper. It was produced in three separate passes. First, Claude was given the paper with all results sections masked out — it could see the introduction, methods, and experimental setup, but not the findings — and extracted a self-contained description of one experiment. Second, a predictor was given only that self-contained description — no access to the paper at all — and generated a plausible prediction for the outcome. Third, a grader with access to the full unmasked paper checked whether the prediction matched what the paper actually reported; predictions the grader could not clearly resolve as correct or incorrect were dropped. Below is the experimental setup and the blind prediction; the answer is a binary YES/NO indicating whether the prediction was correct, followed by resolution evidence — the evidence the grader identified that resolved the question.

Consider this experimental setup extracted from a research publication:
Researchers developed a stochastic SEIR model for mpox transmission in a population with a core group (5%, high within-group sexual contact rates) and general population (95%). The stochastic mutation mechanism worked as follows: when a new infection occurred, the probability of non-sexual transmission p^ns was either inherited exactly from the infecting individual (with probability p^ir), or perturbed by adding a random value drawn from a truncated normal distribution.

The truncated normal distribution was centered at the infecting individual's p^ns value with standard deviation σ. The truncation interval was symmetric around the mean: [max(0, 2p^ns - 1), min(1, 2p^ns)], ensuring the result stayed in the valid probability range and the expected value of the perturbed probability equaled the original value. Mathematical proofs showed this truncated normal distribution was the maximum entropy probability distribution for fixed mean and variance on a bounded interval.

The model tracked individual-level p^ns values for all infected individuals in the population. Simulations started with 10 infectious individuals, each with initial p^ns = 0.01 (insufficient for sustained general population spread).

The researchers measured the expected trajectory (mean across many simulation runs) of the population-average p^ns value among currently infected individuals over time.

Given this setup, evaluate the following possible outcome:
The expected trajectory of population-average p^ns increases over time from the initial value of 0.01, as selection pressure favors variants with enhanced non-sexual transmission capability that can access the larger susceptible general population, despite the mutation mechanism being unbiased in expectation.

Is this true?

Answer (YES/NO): YES